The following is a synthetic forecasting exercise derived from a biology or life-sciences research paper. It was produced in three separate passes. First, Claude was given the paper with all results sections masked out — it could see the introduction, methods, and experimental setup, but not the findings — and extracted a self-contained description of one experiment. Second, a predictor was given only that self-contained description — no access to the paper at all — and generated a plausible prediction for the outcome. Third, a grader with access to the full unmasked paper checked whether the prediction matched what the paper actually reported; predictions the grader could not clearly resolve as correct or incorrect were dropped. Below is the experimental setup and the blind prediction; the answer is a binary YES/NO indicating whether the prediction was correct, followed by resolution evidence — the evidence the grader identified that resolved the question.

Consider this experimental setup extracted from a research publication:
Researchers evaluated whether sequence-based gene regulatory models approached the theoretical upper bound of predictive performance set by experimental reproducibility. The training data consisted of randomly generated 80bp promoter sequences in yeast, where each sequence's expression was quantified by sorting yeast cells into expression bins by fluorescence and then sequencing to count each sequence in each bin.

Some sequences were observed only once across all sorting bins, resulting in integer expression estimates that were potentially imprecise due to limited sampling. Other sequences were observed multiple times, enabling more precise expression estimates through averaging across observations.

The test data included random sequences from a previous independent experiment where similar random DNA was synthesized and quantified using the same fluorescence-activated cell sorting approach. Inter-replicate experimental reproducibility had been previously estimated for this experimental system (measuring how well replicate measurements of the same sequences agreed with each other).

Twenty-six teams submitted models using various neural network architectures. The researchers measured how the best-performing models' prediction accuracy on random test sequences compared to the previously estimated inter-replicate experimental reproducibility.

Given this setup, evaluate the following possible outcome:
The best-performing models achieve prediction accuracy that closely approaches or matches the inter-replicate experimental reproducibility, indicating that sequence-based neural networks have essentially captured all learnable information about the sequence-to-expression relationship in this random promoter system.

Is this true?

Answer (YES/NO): NO